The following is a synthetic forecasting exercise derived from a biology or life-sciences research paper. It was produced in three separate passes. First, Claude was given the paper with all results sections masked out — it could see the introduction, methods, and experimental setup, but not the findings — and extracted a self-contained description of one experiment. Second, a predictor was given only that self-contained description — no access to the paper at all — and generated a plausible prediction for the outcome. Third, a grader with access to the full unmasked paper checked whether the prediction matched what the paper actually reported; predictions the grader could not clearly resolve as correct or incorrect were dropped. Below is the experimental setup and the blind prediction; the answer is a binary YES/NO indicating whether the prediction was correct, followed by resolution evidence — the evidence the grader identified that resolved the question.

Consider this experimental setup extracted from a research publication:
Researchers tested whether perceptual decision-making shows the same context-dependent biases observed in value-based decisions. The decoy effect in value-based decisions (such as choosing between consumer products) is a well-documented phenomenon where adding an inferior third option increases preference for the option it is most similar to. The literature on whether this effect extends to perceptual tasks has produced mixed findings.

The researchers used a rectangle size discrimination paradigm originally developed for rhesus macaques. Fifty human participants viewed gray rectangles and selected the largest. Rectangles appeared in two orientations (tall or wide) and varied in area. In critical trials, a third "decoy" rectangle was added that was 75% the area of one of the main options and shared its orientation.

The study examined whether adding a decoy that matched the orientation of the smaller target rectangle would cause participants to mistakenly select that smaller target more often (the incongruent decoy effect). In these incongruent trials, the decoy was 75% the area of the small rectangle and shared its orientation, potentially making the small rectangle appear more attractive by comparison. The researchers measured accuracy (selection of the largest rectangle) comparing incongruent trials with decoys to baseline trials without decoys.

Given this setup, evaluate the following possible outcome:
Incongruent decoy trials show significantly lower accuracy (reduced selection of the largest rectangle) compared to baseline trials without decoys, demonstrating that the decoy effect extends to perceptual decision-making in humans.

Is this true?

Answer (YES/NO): NO